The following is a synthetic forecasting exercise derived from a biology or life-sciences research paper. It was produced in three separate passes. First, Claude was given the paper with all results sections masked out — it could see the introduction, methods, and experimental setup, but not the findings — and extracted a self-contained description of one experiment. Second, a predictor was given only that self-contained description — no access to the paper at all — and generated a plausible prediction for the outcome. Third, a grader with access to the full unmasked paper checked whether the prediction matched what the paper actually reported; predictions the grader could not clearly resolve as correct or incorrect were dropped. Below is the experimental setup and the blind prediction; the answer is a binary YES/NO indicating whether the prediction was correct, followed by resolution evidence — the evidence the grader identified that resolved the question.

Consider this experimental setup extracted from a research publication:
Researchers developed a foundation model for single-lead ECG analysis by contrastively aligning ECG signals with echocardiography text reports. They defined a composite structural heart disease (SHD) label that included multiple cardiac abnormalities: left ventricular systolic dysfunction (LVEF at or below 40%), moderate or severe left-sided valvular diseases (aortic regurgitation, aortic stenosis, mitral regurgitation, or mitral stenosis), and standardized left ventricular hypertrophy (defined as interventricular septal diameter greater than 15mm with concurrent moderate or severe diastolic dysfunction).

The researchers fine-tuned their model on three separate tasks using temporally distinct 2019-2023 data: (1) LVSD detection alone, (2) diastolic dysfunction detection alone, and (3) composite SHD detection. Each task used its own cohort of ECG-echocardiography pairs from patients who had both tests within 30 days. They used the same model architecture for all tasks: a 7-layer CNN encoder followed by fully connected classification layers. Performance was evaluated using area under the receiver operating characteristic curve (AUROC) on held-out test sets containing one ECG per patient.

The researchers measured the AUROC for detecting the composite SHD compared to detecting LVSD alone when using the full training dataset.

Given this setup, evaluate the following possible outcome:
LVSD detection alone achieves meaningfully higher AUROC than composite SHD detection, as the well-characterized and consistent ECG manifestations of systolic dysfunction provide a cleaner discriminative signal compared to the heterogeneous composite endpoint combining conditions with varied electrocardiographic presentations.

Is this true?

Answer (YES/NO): NO